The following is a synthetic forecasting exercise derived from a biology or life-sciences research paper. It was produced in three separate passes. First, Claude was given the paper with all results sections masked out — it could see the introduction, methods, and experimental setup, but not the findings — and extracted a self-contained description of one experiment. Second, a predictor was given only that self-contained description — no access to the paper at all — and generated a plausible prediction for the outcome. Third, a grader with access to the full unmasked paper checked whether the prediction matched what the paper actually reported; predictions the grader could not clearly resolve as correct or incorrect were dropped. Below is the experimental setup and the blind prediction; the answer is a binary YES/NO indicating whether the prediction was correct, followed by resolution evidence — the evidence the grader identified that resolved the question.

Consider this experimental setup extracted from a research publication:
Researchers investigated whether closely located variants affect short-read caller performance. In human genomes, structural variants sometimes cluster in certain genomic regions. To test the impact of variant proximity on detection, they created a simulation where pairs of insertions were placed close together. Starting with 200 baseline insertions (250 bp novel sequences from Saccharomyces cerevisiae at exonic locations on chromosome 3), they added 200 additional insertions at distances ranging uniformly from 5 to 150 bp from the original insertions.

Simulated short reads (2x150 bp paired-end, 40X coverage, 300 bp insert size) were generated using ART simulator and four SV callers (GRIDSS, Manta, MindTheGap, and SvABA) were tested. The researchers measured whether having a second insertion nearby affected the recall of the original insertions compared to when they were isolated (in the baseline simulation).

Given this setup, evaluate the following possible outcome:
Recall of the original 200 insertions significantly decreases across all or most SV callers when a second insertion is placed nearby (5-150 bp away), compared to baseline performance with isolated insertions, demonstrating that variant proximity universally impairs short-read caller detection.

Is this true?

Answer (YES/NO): NO